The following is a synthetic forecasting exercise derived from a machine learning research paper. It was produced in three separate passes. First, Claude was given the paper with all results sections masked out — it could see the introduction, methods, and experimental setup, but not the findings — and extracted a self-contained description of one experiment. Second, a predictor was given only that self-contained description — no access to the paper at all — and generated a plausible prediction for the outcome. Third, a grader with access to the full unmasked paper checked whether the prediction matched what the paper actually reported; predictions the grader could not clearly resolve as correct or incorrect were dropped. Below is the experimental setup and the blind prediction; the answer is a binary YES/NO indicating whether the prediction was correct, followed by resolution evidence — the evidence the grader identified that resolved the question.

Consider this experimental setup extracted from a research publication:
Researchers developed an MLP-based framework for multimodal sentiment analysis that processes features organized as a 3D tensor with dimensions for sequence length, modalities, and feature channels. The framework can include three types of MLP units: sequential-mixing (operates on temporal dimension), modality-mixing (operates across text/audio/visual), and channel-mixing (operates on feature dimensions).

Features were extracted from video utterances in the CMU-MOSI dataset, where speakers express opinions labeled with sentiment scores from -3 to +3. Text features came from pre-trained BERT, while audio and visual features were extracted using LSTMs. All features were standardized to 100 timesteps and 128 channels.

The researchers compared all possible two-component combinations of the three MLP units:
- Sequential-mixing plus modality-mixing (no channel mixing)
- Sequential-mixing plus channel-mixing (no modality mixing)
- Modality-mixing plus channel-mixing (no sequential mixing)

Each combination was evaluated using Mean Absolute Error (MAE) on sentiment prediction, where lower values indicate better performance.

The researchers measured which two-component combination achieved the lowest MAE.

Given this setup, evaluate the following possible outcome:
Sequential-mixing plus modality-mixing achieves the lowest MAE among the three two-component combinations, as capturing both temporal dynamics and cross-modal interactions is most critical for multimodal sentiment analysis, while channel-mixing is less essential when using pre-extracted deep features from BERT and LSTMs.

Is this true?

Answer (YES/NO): NO